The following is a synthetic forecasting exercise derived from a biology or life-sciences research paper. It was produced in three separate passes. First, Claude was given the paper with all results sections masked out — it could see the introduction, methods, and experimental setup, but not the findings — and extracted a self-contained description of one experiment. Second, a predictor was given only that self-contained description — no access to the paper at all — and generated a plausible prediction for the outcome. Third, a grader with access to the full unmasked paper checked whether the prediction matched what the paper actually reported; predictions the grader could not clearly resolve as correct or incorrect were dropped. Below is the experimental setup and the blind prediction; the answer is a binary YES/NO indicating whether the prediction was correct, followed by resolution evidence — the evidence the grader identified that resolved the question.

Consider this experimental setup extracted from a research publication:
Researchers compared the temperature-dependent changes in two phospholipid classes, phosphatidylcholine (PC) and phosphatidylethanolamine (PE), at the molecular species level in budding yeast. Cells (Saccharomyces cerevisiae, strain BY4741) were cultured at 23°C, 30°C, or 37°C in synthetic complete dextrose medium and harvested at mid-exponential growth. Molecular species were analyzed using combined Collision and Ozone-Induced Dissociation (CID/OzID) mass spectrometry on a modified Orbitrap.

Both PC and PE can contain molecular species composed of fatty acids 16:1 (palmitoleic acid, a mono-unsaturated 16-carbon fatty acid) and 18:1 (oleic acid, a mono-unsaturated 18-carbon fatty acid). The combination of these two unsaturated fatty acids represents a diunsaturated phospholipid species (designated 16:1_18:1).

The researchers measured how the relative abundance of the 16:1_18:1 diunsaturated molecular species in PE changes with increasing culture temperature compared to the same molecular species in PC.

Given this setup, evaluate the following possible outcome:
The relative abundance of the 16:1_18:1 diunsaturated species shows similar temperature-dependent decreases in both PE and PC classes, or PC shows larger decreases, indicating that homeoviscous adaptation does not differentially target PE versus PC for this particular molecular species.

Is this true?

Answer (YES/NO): NO